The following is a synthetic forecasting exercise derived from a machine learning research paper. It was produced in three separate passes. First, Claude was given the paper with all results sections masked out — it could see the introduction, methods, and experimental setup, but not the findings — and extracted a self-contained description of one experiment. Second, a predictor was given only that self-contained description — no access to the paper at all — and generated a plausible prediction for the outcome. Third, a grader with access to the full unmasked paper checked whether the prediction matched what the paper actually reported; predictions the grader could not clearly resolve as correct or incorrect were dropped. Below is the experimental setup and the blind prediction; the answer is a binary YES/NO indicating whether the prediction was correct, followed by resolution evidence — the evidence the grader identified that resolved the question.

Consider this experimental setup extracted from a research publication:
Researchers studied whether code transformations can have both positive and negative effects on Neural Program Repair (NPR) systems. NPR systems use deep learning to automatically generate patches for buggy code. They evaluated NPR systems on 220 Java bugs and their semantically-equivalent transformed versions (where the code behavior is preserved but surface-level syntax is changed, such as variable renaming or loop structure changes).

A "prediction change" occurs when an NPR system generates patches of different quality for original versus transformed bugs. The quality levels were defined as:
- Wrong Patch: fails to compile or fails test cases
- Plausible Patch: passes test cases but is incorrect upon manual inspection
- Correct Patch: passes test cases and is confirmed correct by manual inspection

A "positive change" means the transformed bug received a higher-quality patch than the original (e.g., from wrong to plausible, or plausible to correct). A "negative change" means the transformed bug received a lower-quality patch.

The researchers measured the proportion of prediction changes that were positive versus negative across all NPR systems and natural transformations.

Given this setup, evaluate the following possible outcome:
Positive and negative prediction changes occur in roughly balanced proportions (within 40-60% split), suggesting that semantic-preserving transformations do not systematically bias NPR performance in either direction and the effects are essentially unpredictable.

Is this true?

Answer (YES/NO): NO